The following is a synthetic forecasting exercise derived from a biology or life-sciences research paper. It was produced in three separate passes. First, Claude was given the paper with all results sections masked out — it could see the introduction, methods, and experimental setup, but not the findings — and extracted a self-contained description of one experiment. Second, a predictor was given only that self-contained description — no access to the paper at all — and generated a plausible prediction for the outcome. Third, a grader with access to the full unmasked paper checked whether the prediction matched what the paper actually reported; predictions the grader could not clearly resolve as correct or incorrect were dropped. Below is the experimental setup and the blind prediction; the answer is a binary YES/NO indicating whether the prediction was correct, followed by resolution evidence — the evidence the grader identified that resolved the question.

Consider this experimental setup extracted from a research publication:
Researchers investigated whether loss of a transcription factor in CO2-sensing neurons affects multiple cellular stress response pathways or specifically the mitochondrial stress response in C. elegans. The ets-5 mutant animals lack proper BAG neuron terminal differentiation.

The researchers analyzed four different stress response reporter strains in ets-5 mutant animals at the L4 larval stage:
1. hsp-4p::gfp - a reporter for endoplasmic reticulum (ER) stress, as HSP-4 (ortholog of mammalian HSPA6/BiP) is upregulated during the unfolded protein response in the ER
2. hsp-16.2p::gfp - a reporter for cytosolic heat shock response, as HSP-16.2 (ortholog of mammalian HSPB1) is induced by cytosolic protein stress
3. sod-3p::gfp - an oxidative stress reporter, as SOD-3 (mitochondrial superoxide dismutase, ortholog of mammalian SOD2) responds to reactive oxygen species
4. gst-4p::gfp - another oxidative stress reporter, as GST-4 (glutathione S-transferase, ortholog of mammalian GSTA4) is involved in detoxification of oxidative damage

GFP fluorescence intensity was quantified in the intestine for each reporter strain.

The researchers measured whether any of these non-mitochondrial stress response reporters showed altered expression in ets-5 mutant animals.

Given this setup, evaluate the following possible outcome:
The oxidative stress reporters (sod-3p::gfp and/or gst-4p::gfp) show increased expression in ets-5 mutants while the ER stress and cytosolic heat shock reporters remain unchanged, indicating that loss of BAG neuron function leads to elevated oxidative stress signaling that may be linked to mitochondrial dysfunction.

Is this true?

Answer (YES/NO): NO